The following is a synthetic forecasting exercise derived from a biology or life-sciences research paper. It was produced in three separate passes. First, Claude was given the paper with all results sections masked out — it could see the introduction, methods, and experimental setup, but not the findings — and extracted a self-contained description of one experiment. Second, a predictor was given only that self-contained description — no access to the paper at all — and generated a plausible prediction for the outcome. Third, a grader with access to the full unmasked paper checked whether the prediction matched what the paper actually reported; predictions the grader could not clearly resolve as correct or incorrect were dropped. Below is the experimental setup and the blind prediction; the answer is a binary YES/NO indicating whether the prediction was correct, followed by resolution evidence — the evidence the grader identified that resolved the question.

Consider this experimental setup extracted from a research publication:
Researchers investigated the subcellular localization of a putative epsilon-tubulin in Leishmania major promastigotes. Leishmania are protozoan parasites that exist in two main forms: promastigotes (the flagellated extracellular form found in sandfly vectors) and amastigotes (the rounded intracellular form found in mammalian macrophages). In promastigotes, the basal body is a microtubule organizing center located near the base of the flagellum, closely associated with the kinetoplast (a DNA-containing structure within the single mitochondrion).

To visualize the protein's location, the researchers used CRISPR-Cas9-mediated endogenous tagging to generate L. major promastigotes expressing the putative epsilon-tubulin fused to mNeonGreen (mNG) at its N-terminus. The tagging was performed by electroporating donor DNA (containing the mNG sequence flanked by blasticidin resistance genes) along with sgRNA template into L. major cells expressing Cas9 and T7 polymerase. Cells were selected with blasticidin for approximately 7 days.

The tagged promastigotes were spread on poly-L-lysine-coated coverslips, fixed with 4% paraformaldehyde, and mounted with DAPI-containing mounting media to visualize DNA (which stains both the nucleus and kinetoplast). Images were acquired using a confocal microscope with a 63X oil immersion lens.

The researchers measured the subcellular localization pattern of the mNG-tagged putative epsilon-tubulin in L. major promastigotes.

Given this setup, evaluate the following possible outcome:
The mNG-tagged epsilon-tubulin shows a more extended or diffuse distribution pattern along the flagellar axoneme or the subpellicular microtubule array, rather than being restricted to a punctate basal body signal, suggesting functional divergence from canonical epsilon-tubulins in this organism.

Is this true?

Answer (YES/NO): NO